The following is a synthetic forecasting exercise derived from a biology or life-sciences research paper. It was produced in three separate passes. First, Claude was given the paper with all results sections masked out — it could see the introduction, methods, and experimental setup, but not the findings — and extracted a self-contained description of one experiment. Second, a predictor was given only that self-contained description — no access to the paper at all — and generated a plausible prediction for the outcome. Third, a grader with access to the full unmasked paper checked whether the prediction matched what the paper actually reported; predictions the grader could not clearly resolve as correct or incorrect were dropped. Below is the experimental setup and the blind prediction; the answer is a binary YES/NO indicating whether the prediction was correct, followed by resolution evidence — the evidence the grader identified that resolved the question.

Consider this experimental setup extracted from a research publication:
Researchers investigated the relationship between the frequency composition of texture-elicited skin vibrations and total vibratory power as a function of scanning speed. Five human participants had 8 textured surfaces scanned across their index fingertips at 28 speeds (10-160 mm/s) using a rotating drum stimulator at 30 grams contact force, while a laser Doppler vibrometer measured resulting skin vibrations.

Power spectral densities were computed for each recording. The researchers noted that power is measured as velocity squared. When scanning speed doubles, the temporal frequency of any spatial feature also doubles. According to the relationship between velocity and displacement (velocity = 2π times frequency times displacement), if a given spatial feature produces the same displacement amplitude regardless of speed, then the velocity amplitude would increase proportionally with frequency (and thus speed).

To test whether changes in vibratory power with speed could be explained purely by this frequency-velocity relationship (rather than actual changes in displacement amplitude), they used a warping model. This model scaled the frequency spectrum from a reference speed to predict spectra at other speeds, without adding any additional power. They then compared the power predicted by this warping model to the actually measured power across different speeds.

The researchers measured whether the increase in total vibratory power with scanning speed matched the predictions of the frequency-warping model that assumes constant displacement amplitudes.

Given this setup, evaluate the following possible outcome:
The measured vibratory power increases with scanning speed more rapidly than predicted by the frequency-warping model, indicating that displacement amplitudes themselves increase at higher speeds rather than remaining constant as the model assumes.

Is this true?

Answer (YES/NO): NO